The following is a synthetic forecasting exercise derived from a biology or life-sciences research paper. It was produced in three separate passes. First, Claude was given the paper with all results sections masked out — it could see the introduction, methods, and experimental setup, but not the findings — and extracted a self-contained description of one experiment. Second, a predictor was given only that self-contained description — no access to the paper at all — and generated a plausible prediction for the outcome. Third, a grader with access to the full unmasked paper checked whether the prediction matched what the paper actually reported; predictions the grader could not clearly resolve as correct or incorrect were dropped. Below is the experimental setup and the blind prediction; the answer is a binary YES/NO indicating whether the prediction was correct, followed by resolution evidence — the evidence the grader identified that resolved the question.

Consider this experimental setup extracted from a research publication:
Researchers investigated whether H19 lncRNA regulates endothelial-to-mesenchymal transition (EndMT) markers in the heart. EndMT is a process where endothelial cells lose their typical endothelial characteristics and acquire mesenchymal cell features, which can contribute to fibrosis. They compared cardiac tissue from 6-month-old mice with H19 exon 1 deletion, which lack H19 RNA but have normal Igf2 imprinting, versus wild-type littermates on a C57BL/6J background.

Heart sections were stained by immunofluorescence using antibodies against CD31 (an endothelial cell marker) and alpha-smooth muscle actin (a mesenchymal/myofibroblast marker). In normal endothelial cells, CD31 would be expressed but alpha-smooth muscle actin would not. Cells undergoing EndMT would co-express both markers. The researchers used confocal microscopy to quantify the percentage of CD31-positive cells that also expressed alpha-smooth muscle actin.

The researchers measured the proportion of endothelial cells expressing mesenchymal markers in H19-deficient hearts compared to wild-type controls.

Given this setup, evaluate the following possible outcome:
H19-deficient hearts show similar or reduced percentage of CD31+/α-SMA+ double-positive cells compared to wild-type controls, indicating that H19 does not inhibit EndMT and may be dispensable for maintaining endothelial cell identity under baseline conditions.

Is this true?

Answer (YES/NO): NO